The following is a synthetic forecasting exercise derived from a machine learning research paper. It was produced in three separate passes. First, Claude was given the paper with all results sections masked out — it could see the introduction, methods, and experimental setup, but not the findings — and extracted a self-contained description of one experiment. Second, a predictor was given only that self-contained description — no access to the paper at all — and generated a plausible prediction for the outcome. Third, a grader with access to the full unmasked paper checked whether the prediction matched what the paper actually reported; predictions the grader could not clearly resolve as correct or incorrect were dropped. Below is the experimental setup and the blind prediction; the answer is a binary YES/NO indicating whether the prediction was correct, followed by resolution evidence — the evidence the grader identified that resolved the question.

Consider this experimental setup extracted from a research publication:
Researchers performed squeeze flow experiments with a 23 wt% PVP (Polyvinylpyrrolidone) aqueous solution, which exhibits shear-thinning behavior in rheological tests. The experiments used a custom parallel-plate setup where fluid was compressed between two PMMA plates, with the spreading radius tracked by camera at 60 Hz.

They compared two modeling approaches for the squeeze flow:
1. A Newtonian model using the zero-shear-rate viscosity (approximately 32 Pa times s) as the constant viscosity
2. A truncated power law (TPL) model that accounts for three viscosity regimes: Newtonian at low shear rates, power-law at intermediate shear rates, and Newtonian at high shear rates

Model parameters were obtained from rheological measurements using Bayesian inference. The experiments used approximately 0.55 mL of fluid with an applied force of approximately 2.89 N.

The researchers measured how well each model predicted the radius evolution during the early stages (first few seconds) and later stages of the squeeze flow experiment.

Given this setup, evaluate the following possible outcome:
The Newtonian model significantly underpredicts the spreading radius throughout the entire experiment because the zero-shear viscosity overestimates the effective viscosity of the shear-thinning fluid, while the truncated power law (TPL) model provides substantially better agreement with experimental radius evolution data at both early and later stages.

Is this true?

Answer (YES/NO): NO